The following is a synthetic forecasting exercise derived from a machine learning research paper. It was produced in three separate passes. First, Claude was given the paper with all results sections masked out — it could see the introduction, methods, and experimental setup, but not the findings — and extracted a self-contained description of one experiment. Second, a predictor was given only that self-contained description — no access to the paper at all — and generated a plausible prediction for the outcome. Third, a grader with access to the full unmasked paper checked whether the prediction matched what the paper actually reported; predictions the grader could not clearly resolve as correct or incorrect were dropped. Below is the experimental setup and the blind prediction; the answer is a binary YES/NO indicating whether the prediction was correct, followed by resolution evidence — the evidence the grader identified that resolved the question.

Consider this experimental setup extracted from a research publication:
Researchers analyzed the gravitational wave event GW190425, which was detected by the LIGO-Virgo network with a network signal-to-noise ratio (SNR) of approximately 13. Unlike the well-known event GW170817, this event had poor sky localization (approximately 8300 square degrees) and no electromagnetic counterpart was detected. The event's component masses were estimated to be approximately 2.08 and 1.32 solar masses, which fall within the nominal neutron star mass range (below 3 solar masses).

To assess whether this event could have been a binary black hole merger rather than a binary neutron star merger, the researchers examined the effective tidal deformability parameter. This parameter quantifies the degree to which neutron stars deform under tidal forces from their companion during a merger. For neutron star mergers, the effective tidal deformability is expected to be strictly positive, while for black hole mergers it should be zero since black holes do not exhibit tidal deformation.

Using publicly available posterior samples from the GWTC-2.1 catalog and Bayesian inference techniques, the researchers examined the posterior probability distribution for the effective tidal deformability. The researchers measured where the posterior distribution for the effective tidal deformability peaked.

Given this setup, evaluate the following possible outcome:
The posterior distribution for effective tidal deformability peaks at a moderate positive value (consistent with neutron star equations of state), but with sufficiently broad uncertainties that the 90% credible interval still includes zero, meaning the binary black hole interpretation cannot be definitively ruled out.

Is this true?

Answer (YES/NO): NO